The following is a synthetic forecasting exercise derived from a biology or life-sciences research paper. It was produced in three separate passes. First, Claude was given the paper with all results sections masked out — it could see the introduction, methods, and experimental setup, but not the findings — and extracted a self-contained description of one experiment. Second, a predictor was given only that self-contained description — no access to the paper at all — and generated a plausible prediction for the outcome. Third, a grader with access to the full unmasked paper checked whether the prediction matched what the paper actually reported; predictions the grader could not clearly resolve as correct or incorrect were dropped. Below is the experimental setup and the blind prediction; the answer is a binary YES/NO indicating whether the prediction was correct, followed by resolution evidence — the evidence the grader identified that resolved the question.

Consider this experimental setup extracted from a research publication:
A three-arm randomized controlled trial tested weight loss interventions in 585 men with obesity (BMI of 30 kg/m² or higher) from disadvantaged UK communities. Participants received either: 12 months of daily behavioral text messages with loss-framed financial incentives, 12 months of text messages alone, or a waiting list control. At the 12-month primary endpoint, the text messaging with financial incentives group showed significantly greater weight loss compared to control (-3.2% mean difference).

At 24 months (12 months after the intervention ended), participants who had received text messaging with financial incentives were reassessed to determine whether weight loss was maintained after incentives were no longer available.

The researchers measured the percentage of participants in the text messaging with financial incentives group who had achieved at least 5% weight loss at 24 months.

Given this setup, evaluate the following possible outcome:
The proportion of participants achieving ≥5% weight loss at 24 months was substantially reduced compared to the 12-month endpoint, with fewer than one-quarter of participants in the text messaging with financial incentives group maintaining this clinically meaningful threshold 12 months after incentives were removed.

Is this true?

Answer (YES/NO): NO